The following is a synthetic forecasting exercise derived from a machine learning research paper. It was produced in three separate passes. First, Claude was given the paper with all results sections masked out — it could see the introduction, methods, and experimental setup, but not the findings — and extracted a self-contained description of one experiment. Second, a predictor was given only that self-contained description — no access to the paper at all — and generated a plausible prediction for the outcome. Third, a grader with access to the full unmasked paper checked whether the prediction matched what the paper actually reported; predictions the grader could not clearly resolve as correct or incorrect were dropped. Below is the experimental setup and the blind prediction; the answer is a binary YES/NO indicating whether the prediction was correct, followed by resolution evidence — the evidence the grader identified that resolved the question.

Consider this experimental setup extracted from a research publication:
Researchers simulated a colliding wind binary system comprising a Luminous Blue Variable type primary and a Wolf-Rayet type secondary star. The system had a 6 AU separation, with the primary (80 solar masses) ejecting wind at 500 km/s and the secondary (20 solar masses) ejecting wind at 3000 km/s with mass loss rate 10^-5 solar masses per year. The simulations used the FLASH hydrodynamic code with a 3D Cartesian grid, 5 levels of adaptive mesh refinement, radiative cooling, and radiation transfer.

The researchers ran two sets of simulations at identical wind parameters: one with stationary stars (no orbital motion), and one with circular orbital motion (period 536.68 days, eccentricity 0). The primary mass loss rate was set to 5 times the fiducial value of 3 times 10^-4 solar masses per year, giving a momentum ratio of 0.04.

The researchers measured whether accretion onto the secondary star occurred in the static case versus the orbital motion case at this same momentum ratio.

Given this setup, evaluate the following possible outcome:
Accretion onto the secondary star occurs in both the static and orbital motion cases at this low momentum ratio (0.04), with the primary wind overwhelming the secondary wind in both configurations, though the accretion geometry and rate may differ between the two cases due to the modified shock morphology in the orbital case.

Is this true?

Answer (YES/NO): YES